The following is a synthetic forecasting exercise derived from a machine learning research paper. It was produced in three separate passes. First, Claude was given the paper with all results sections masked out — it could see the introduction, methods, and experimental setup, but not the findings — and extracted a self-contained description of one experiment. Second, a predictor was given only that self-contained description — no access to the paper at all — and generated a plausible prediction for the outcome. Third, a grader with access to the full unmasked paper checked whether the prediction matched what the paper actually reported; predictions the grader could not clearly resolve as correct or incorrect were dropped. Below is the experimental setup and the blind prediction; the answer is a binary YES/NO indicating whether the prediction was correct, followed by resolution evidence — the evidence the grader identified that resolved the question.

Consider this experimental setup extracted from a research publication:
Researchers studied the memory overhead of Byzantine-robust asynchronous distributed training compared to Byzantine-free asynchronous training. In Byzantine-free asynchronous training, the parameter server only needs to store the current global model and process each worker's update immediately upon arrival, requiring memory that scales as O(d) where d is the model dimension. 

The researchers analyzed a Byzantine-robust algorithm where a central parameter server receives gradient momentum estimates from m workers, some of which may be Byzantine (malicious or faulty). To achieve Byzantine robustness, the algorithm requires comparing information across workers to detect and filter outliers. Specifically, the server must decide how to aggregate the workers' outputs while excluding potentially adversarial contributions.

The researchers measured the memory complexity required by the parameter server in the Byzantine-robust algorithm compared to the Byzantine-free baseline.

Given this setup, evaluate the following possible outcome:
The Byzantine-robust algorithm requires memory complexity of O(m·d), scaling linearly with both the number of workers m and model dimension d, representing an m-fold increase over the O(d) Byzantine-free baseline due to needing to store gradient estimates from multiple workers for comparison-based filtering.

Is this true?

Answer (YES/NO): YES